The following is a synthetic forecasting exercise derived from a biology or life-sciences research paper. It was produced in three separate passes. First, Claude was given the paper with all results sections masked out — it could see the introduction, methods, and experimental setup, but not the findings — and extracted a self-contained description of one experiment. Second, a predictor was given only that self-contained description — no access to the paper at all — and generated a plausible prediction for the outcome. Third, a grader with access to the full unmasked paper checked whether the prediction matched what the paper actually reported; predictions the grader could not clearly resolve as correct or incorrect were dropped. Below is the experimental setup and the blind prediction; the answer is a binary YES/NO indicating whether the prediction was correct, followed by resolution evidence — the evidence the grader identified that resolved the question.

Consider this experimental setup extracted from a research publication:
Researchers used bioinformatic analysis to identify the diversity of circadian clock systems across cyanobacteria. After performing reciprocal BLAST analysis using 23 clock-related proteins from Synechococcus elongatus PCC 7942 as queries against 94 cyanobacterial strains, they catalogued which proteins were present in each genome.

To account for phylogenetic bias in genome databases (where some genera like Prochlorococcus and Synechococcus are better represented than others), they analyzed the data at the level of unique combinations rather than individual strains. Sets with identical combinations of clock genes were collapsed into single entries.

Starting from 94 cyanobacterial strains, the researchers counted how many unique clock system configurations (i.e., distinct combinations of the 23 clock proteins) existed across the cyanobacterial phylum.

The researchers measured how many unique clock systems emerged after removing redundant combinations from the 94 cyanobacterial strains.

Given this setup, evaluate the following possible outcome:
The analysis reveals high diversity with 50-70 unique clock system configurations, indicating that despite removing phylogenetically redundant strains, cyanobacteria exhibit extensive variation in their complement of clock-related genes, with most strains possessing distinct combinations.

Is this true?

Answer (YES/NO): YES